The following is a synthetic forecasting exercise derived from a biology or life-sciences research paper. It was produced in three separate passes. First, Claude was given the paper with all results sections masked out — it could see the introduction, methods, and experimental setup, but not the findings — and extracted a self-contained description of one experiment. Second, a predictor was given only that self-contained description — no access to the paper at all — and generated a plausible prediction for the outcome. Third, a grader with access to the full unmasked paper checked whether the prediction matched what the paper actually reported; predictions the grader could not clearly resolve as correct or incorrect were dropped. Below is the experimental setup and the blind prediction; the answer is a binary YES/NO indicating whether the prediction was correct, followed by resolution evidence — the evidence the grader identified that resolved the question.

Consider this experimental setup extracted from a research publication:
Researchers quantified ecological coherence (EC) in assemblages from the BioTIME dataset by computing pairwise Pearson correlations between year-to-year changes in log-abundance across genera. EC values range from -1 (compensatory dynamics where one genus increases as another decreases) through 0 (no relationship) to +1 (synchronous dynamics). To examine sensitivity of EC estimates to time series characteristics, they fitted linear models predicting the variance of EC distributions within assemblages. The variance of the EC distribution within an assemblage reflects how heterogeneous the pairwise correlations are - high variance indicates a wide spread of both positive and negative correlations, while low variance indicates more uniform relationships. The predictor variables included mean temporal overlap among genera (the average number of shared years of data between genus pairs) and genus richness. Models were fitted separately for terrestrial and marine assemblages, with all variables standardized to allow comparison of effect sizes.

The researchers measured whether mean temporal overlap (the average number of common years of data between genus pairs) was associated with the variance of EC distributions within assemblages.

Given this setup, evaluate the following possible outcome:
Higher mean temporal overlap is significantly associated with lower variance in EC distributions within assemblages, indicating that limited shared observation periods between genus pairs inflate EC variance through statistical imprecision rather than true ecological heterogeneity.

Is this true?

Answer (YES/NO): YES